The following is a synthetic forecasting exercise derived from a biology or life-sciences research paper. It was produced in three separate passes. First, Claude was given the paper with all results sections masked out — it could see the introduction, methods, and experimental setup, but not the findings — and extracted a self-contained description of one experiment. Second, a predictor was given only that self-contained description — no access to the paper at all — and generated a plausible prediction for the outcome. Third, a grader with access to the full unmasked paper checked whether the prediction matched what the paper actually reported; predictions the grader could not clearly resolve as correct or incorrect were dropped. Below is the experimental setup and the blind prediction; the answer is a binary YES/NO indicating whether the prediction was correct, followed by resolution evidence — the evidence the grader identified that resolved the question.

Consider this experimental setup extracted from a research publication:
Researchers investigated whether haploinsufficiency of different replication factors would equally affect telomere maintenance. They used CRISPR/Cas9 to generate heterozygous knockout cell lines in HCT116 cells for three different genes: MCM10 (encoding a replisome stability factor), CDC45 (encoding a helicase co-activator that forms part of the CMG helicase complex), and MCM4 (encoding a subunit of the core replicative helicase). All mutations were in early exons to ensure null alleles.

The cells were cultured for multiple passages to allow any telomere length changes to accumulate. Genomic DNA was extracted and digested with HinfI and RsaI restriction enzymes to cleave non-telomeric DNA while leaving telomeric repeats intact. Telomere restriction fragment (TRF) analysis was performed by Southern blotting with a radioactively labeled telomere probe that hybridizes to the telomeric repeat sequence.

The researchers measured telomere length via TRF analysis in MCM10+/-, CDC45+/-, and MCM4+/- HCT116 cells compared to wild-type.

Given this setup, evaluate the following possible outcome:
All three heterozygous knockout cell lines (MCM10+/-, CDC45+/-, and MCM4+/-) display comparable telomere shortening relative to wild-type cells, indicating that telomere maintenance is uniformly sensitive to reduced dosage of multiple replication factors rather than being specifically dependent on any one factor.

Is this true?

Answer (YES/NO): NO